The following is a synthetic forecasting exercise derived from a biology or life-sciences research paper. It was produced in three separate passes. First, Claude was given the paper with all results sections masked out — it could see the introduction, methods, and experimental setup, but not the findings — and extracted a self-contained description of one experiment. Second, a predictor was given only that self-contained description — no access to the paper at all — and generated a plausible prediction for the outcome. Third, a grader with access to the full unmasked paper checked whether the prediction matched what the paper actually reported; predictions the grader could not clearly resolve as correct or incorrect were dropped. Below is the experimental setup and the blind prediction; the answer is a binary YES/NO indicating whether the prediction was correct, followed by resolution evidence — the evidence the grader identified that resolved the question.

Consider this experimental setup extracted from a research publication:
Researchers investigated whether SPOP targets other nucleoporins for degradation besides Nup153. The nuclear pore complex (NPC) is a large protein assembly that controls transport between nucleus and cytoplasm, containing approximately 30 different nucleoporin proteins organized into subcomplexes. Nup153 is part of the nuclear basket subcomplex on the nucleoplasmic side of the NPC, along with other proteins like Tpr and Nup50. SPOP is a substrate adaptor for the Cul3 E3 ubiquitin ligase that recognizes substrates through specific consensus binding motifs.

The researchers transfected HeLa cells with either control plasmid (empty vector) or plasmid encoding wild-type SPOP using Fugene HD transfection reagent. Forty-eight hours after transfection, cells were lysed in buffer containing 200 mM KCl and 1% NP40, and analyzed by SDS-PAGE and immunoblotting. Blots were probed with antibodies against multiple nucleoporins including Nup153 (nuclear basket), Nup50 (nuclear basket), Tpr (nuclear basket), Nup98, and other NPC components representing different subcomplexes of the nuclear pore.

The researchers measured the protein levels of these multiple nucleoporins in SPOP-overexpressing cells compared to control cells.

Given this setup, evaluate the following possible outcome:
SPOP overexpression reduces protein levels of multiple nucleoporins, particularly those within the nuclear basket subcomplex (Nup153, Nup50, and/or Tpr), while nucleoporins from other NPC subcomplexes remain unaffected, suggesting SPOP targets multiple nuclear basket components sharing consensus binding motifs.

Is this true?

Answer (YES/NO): NO